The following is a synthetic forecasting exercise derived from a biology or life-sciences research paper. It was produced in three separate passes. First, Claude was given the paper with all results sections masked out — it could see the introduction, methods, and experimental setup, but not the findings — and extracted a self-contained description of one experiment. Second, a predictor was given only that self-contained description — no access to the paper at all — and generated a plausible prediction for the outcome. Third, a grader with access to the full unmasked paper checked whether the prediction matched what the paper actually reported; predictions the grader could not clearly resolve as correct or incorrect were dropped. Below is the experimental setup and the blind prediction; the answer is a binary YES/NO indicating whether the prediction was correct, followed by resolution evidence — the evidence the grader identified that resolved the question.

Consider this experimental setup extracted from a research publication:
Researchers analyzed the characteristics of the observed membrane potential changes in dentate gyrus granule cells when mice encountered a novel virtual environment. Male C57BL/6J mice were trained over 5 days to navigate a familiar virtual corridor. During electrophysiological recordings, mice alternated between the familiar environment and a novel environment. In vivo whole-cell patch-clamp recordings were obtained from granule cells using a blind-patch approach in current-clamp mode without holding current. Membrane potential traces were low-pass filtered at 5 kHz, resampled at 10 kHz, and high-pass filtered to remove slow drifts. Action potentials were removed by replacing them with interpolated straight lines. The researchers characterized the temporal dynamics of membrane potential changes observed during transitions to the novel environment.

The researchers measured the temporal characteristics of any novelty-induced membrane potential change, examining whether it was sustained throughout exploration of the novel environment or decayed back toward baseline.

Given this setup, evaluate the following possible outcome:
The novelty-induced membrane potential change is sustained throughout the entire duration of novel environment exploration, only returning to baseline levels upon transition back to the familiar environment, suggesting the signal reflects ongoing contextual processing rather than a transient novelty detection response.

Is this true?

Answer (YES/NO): NO